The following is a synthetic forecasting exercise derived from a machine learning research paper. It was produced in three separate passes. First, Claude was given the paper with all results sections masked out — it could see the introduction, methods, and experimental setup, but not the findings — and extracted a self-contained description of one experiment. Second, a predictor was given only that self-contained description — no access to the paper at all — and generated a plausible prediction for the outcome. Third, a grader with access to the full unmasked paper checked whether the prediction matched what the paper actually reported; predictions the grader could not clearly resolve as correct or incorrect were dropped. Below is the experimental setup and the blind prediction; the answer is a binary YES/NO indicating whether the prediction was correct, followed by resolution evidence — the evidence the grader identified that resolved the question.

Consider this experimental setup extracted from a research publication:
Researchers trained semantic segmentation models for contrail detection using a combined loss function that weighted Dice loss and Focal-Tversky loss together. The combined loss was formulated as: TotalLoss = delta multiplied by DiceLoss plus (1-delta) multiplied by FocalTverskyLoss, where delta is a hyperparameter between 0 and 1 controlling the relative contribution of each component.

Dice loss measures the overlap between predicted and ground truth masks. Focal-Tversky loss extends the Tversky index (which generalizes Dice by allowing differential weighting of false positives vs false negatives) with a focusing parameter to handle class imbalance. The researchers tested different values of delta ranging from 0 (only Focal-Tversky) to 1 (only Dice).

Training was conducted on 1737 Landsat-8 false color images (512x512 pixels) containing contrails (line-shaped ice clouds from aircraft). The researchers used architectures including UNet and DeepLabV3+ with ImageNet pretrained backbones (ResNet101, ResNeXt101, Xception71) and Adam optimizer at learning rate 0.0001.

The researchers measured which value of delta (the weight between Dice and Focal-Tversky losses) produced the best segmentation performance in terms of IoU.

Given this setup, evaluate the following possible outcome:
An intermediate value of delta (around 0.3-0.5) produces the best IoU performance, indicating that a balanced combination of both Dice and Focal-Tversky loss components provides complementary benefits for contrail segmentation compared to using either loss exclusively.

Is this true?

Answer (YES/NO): YES